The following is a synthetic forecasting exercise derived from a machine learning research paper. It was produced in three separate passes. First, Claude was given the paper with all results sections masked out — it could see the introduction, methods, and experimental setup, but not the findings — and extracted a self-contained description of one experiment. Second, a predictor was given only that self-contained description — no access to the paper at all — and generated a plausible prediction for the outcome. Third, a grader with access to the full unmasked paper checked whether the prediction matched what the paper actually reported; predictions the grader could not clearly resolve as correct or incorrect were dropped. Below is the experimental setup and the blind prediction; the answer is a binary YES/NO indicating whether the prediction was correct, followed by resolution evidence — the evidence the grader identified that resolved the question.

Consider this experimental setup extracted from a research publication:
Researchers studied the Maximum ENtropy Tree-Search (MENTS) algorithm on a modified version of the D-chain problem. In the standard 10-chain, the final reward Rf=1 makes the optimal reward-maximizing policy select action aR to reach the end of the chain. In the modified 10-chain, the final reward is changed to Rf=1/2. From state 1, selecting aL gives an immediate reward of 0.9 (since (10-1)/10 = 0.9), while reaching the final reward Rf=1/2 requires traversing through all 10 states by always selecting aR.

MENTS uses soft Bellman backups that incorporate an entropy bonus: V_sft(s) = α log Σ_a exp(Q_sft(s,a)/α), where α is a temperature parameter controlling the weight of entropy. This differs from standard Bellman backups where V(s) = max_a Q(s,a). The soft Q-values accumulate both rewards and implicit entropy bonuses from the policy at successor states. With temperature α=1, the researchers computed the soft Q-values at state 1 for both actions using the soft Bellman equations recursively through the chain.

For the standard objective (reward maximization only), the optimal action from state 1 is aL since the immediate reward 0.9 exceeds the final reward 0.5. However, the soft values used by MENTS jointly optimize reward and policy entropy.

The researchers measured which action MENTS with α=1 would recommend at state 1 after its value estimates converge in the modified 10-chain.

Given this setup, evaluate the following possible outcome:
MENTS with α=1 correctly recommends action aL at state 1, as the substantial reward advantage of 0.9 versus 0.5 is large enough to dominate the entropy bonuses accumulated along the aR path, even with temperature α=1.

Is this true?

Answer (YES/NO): NO